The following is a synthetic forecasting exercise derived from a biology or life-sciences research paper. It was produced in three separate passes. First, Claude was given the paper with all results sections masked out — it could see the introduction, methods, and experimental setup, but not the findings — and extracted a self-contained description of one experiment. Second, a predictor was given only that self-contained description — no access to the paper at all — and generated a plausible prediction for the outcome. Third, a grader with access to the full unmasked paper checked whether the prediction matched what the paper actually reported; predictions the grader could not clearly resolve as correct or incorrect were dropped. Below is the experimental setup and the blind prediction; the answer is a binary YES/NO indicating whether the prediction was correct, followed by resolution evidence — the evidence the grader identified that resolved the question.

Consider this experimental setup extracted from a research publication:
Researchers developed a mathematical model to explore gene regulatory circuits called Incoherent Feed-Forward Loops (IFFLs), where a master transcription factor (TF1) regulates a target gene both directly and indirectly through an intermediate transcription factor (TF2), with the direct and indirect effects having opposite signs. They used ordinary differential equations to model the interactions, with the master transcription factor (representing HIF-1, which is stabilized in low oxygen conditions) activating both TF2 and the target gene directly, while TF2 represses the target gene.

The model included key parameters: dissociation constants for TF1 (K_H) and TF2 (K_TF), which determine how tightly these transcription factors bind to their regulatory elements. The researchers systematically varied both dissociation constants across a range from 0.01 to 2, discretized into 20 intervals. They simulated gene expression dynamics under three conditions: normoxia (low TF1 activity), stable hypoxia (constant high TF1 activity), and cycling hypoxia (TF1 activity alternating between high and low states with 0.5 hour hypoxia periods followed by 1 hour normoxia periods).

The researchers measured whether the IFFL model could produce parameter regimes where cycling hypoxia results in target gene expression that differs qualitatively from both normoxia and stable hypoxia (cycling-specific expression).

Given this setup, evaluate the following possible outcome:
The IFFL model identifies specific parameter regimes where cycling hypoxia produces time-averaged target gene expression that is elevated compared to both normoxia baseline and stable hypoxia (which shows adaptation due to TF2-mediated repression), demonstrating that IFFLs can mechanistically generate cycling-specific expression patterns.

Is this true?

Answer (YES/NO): YES